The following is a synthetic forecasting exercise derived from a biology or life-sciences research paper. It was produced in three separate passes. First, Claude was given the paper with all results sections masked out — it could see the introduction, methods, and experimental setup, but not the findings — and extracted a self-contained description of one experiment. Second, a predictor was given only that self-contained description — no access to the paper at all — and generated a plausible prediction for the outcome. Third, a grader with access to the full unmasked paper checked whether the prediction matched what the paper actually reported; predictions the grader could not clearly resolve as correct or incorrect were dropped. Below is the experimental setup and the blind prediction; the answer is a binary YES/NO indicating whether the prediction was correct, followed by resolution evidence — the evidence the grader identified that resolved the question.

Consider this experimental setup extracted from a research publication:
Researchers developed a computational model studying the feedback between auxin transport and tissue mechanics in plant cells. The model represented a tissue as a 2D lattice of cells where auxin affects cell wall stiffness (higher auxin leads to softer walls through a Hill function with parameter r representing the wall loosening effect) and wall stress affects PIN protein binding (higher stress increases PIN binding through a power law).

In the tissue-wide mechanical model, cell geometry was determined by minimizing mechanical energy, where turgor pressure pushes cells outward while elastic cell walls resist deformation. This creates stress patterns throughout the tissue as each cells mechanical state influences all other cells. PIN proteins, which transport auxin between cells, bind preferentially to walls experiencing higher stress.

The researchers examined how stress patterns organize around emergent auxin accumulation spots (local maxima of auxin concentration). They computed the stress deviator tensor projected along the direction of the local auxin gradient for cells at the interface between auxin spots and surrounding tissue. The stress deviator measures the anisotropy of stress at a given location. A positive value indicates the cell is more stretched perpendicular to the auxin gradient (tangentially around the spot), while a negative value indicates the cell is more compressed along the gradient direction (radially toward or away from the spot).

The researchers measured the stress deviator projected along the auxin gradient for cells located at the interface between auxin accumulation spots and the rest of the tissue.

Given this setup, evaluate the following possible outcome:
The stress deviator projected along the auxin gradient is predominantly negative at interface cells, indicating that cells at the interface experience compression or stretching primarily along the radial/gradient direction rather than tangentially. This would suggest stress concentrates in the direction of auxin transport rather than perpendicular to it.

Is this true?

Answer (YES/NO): NO